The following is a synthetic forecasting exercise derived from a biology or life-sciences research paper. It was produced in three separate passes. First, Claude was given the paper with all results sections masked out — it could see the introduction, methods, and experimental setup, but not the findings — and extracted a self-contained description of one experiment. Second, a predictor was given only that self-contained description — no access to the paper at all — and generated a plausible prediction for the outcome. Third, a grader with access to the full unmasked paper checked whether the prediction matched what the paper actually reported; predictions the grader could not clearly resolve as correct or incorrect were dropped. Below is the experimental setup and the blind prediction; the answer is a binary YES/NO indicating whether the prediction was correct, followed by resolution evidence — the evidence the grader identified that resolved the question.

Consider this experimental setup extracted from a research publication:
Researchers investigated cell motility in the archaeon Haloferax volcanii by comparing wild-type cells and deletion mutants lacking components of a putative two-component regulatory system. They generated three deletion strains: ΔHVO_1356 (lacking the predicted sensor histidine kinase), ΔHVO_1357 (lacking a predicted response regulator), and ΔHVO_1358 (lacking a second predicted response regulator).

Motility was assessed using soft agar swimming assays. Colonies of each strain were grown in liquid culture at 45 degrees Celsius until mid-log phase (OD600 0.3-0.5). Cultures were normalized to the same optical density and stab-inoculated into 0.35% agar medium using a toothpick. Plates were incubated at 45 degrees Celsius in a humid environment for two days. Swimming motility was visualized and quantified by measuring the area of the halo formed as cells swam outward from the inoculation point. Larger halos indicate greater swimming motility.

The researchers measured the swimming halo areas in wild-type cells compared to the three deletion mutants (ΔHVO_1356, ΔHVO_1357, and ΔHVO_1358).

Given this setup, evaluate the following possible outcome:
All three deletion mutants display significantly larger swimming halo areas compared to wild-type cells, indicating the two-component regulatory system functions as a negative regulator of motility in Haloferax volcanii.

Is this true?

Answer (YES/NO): NO